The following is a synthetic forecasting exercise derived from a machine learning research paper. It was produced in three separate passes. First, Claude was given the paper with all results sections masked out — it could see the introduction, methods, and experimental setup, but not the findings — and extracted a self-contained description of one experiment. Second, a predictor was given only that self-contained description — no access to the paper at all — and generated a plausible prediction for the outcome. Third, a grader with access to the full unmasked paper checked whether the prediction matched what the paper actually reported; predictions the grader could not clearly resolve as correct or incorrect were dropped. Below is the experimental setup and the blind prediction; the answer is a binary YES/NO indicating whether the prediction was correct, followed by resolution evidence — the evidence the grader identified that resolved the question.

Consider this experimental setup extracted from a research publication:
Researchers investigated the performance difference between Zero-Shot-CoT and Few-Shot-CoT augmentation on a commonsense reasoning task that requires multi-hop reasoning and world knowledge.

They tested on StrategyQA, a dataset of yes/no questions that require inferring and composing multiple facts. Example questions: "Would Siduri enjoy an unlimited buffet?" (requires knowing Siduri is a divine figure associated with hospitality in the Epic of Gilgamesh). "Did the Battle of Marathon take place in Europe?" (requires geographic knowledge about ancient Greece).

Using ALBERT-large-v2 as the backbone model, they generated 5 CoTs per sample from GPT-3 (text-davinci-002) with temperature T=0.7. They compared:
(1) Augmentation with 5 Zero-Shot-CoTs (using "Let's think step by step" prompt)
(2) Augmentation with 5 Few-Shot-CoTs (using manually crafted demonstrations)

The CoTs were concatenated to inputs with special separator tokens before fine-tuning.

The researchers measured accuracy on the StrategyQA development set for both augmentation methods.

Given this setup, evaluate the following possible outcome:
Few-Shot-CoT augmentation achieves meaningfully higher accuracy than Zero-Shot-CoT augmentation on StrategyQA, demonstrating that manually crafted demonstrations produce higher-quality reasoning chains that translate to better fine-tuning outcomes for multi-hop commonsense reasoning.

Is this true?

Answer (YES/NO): YES